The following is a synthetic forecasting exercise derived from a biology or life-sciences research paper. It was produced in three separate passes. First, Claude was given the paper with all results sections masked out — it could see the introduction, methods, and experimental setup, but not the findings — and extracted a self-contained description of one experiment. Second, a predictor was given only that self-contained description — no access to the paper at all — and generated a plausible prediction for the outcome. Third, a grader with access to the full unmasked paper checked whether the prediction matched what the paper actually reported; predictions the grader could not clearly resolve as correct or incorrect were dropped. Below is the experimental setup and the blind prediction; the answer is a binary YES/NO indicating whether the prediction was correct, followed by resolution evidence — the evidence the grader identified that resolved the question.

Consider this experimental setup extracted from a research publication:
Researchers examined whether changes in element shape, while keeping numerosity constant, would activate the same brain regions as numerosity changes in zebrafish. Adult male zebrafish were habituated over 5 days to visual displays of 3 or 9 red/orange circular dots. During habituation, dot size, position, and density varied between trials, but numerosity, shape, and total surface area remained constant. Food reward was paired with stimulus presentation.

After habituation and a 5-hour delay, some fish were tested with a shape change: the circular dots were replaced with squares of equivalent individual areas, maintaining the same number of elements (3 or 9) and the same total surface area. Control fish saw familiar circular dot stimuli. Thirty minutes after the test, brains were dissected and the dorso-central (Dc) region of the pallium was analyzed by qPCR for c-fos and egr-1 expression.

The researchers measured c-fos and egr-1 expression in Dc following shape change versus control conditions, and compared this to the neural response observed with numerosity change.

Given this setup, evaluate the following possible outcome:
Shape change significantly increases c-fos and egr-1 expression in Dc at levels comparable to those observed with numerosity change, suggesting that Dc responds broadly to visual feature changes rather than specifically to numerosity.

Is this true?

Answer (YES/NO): NO